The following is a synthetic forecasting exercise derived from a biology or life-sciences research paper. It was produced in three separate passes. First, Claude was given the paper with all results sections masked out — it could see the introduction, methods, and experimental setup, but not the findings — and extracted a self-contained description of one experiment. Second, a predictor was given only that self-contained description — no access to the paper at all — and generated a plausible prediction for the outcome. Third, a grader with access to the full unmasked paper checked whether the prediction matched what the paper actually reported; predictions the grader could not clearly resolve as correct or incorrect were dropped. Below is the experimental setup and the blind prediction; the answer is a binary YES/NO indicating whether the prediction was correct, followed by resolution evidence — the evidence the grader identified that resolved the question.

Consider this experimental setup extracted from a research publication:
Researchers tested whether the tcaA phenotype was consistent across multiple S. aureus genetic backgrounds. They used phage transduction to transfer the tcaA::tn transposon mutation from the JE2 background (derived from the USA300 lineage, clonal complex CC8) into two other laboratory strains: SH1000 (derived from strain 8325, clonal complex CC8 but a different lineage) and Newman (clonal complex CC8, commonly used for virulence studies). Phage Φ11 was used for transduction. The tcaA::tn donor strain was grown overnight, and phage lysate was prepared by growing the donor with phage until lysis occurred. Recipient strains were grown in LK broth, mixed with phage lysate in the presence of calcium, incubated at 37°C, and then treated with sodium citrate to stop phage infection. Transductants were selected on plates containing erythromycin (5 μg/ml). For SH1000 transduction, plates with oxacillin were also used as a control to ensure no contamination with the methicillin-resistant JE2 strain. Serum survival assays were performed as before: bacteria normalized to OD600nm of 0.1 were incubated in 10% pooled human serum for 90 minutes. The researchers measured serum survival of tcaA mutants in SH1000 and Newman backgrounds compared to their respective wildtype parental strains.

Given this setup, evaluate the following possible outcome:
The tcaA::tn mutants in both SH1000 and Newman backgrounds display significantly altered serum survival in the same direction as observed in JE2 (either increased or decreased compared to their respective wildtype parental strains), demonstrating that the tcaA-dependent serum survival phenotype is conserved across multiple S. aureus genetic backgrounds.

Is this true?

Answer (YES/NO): YES